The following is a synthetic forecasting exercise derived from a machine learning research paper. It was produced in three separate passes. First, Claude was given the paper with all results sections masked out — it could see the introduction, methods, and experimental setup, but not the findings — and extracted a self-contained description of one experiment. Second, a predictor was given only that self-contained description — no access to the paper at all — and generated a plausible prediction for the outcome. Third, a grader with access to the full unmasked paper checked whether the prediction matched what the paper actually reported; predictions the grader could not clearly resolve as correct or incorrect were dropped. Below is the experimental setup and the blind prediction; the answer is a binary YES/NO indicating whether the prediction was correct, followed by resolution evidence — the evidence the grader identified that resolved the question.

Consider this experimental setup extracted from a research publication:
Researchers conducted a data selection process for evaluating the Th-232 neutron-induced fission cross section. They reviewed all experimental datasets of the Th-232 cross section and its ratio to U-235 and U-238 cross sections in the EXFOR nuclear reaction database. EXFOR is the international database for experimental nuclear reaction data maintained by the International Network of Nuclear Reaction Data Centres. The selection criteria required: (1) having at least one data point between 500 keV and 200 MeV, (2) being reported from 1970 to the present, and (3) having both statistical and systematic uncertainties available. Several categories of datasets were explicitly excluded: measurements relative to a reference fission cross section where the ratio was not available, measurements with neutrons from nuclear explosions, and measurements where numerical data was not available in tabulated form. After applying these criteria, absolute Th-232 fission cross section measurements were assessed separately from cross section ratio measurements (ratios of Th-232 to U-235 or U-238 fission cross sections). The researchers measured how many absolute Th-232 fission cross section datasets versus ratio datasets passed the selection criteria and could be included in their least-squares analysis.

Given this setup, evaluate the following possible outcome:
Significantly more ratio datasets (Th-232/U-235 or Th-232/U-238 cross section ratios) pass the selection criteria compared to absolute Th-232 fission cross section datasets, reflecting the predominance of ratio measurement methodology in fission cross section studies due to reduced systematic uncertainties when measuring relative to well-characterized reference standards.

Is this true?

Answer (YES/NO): YES